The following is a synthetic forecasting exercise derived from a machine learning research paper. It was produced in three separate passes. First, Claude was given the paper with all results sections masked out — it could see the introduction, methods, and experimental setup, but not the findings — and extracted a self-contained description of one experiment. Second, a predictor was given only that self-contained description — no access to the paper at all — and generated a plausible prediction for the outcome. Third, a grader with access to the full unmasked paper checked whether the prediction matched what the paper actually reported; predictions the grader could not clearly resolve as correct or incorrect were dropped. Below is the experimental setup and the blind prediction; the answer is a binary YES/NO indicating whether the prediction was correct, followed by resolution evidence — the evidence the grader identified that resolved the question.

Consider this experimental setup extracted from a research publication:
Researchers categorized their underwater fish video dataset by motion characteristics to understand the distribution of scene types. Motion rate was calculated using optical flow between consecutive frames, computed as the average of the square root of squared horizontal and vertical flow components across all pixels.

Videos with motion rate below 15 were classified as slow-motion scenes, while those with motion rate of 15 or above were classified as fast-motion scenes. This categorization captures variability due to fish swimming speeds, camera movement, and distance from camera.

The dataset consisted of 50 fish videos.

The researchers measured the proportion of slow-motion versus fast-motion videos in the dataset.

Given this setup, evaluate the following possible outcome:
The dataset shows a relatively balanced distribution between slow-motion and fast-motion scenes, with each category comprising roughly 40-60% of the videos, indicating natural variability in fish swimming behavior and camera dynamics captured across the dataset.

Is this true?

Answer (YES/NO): YES